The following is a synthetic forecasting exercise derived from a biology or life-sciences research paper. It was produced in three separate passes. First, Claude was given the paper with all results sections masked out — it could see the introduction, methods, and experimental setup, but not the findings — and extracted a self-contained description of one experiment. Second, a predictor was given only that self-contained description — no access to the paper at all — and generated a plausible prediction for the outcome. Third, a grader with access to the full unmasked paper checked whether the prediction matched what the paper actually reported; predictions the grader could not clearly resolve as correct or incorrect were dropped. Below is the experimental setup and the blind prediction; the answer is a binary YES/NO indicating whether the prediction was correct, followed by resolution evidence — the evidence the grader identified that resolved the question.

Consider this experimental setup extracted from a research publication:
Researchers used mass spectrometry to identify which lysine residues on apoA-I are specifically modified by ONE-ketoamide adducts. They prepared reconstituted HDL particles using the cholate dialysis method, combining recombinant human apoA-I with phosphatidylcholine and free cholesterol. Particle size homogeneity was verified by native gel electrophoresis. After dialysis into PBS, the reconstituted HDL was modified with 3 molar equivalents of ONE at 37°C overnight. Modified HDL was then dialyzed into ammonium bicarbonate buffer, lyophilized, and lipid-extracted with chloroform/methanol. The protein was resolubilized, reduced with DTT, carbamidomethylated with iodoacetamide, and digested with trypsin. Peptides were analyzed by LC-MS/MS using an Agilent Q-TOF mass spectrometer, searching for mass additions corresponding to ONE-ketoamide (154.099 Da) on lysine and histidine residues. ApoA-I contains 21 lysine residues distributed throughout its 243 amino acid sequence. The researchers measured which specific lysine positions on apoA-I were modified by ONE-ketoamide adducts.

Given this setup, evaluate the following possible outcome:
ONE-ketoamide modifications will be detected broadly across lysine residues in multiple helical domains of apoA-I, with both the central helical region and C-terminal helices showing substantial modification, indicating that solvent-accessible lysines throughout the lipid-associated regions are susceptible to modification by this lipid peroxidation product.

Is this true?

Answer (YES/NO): NO